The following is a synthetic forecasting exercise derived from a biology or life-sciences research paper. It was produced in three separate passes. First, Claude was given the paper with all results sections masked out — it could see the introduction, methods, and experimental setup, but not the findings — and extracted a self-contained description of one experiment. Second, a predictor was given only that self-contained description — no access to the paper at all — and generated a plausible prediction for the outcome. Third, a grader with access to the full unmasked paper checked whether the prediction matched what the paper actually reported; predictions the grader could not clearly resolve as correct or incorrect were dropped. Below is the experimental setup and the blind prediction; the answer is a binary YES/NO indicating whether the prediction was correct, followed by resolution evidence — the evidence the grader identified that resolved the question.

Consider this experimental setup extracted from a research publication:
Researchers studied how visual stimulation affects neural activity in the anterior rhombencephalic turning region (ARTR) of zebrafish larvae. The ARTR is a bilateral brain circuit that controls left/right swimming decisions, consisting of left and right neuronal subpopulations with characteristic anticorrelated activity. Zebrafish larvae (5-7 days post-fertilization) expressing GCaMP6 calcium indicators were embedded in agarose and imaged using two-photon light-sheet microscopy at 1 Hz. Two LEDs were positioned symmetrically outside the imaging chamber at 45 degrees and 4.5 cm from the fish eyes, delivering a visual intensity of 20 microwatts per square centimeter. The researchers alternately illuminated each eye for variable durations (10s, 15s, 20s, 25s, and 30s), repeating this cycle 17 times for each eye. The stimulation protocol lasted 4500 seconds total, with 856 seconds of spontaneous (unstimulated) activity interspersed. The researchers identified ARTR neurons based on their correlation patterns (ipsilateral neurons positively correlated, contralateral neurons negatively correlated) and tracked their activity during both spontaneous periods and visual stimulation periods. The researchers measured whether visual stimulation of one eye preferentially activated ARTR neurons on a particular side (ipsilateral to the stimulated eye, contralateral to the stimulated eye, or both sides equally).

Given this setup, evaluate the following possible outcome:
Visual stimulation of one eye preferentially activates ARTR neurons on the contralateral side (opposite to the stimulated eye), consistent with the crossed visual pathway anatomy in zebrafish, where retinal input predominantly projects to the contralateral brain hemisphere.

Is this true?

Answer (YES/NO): NO